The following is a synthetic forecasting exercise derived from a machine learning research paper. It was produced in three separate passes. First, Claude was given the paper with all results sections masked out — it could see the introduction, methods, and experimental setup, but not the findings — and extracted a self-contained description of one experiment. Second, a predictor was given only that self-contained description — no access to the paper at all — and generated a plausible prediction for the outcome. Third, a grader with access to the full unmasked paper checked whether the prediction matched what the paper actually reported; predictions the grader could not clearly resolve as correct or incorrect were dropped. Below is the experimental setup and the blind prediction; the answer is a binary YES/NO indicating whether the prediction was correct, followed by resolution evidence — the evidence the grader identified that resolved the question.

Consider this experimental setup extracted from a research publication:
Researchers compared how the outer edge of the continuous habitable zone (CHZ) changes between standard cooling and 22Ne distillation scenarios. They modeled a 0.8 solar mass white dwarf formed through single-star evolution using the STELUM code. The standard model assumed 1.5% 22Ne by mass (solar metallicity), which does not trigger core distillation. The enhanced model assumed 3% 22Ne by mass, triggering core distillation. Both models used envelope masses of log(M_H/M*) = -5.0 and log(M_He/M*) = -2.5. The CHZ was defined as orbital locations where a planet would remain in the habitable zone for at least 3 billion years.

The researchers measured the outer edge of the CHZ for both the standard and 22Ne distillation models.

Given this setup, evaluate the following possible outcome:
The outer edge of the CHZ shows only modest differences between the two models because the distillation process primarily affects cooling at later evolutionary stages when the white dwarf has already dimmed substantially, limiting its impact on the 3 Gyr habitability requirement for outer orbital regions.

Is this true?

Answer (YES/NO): NO